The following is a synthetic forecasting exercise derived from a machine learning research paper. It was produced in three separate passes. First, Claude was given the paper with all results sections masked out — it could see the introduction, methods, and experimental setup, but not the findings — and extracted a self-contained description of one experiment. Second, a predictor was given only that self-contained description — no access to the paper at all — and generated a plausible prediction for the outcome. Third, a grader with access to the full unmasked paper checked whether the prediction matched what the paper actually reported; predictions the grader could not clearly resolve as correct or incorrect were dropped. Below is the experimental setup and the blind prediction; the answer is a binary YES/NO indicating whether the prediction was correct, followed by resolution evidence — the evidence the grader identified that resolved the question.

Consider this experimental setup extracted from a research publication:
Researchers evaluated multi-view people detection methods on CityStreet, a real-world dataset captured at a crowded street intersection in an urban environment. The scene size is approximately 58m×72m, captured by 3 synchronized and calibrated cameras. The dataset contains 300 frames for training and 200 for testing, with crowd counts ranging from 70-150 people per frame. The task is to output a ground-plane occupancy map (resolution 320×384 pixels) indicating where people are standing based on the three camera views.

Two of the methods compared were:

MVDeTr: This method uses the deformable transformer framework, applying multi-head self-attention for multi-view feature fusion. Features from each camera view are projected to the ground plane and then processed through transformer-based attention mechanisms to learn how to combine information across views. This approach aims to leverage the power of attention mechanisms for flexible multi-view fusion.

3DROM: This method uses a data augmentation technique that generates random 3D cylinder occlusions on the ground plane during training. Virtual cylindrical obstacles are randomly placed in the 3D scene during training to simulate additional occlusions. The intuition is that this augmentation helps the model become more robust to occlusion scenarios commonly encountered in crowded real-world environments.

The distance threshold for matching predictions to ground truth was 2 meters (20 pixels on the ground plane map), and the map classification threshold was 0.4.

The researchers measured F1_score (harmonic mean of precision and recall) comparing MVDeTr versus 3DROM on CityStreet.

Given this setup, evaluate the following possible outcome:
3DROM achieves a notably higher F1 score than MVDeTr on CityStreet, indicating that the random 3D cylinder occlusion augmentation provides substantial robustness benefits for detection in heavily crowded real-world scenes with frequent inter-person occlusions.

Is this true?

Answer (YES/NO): NO